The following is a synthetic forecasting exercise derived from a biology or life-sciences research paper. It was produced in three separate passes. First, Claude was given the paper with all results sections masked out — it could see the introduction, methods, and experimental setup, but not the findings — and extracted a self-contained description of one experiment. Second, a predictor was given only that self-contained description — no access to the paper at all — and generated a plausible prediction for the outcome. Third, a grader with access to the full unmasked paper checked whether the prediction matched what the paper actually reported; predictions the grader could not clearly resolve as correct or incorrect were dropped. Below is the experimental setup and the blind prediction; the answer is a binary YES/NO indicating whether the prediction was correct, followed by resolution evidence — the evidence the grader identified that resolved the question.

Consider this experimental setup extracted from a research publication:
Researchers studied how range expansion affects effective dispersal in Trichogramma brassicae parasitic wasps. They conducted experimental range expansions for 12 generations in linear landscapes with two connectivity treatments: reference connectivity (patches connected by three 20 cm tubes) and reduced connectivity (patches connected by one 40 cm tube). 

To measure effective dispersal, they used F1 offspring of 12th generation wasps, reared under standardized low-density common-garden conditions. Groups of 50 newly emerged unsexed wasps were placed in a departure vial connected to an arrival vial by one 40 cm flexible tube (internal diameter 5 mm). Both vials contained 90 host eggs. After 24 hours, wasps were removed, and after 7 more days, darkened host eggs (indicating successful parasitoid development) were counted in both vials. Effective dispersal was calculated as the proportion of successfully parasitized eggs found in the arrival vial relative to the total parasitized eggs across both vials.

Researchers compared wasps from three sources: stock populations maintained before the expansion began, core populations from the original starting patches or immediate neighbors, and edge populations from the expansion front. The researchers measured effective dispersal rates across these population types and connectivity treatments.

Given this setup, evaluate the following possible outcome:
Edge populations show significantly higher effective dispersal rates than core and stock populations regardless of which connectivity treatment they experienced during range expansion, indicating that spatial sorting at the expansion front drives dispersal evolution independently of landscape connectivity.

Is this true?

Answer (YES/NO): NO